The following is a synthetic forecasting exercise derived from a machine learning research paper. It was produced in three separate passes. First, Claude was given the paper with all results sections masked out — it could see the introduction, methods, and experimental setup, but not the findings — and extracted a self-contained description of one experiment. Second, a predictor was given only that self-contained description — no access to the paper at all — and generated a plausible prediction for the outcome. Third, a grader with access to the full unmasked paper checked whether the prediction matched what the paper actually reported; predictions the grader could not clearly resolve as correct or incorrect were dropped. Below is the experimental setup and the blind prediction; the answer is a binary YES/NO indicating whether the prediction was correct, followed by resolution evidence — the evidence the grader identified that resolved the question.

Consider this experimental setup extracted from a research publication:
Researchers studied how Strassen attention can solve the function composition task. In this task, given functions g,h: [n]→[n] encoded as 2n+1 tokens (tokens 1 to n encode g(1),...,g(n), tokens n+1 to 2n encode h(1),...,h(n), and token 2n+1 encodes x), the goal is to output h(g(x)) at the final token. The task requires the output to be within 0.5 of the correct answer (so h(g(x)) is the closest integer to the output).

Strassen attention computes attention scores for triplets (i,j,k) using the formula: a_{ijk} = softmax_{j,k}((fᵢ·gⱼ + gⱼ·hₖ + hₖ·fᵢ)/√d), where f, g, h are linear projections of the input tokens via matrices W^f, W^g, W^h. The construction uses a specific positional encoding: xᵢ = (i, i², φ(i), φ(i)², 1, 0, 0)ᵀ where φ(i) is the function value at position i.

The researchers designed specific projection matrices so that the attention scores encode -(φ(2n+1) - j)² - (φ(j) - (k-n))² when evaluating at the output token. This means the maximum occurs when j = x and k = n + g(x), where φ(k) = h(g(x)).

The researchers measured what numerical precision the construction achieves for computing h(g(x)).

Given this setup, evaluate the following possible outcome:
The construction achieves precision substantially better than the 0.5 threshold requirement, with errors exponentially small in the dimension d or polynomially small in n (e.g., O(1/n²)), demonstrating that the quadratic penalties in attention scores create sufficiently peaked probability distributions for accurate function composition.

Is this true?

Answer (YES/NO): NO